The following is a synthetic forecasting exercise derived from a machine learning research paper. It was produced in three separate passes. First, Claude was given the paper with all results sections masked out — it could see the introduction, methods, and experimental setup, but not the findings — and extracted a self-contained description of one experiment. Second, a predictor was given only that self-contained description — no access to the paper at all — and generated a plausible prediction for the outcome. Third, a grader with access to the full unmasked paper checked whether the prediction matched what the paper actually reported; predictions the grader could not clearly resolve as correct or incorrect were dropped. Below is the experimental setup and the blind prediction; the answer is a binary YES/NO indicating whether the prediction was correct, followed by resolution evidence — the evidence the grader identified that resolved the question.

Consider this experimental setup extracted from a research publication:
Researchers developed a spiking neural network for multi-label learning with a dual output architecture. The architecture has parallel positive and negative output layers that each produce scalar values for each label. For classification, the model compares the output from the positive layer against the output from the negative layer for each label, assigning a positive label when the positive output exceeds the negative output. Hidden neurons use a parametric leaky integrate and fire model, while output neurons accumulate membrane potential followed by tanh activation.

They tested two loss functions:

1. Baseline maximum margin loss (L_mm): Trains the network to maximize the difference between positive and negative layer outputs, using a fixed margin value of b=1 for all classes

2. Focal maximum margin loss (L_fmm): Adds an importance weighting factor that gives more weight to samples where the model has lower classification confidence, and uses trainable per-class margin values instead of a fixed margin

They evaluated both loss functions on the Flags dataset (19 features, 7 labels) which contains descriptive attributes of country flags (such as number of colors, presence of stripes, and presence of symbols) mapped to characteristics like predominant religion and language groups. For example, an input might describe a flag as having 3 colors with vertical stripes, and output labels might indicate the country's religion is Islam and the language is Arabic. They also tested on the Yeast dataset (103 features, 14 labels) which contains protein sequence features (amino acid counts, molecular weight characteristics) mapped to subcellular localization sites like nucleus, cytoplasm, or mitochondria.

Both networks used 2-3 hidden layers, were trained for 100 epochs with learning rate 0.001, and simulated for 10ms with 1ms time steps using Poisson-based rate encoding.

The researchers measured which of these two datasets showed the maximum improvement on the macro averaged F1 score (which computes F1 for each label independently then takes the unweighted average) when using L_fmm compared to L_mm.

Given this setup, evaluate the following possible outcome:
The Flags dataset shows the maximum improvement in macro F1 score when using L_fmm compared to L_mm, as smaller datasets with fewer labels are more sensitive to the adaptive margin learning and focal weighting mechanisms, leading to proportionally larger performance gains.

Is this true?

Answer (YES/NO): YES